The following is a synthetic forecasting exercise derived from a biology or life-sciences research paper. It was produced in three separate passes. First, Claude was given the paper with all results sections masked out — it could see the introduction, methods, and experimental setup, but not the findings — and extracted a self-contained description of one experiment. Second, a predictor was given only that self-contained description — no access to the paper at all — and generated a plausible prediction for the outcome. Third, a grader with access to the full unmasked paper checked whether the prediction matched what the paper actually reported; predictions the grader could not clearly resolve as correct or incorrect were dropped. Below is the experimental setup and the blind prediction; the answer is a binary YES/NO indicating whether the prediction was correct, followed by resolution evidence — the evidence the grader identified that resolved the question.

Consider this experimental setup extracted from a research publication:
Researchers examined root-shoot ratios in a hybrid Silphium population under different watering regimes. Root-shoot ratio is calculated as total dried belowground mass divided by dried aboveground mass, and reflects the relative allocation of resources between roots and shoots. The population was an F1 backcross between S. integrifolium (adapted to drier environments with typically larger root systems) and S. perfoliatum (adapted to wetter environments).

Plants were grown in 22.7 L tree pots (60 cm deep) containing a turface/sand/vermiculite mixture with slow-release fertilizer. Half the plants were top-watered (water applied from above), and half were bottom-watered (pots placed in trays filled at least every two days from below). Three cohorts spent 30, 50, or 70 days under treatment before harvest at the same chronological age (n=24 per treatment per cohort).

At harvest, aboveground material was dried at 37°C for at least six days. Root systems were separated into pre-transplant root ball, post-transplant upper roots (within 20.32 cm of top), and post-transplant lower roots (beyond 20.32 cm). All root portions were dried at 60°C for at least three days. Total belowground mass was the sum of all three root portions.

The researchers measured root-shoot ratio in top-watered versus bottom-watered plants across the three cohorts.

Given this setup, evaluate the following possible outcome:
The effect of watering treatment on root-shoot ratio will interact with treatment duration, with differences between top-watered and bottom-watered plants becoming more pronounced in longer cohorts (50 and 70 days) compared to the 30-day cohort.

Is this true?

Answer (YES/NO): YES